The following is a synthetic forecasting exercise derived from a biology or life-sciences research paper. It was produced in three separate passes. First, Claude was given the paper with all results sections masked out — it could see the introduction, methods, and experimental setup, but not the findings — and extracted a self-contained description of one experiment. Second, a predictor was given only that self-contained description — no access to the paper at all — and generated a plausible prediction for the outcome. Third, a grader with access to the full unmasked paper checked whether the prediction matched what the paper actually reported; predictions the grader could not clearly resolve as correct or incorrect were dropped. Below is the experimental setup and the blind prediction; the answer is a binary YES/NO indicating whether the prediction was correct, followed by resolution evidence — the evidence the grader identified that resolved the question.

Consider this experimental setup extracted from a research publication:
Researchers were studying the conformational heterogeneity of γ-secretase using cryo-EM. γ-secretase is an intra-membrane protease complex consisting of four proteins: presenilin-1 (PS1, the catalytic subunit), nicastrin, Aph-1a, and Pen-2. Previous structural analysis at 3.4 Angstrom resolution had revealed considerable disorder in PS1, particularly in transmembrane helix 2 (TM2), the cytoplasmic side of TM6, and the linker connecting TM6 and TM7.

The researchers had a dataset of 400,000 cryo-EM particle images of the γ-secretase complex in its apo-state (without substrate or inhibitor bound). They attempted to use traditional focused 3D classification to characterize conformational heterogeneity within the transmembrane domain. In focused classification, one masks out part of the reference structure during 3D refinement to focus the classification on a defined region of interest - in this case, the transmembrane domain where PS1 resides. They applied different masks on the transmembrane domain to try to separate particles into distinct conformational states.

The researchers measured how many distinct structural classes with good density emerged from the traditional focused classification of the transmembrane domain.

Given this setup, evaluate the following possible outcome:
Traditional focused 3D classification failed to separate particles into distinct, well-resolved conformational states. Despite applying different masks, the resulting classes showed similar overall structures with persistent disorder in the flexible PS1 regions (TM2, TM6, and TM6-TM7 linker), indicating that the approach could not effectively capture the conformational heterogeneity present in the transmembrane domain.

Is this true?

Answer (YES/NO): NO